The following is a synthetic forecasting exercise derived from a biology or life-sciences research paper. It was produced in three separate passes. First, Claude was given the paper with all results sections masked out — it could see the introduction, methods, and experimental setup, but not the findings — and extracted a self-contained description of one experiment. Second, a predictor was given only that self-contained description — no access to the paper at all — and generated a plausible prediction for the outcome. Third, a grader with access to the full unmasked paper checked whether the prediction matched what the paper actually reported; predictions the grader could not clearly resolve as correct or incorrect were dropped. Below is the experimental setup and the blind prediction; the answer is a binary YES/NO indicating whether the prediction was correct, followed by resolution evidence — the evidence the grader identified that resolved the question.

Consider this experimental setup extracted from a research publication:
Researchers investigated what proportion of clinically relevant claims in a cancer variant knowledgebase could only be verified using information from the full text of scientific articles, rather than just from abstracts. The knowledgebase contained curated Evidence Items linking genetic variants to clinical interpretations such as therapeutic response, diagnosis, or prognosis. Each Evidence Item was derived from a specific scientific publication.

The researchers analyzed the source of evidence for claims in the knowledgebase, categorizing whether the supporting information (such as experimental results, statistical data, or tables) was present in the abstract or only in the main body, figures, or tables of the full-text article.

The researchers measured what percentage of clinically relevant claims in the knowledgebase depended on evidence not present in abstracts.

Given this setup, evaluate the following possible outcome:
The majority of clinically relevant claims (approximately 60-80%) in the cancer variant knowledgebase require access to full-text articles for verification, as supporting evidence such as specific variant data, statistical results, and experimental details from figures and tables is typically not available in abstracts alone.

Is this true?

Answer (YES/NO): YES